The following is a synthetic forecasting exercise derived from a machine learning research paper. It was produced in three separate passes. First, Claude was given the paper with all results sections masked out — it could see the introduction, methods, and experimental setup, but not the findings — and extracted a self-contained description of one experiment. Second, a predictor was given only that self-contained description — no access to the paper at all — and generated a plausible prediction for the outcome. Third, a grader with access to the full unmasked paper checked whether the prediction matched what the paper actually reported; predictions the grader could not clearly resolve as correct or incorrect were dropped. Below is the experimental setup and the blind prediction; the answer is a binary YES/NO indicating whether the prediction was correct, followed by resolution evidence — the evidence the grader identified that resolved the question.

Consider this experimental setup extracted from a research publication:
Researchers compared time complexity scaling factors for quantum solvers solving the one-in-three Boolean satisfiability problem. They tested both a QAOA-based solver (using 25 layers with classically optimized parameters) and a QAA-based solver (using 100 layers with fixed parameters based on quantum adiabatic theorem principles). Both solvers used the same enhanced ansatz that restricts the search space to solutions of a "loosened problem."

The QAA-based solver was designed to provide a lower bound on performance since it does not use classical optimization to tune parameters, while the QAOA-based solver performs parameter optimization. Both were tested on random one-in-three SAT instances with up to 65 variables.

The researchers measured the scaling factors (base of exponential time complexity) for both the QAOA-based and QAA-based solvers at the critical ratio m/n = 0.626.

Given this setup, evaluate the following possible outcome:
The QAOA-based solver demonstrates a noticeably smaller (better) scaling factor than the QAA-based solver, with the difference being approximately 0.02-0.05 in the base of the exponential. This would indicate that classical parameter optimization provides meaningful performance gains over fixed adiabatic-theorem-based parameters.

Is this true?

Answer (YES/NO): NO